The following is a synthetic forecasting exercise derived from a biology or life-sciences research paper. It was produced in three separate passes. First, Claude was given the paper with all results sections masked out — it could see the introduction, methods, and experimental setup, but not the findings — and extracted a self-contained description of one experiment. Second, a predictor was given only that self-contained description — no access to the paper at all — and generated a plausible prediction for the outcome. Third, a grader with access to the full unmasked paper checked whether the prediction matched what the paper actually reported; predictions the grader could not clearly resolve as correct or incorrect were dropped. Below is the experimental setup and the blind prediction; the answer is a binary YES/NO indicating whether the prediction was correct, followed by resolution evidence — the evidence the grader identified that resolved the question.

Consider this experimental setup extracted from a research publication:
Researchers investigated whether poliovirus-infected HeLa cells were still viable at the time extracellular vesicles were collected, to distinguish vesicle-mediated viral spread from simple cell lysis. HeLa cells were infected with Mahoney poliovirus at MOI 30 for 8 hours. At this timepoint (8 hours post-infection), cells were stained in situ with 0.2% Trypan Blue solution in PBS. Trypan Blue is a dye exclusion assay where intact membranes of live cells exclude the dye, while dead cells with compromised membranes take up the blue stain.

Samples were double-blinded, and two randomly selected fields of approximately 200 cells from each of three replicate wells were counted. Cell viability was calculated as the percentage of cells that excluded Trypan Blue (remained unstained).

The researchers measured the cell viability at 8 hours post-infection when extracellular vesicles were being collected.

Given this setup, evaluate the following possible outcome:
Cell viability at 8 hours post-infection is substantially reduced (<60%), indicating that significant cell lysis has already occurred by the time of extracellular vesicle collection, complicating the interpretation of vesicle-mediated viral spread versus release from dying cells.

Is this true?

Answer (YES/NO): NO